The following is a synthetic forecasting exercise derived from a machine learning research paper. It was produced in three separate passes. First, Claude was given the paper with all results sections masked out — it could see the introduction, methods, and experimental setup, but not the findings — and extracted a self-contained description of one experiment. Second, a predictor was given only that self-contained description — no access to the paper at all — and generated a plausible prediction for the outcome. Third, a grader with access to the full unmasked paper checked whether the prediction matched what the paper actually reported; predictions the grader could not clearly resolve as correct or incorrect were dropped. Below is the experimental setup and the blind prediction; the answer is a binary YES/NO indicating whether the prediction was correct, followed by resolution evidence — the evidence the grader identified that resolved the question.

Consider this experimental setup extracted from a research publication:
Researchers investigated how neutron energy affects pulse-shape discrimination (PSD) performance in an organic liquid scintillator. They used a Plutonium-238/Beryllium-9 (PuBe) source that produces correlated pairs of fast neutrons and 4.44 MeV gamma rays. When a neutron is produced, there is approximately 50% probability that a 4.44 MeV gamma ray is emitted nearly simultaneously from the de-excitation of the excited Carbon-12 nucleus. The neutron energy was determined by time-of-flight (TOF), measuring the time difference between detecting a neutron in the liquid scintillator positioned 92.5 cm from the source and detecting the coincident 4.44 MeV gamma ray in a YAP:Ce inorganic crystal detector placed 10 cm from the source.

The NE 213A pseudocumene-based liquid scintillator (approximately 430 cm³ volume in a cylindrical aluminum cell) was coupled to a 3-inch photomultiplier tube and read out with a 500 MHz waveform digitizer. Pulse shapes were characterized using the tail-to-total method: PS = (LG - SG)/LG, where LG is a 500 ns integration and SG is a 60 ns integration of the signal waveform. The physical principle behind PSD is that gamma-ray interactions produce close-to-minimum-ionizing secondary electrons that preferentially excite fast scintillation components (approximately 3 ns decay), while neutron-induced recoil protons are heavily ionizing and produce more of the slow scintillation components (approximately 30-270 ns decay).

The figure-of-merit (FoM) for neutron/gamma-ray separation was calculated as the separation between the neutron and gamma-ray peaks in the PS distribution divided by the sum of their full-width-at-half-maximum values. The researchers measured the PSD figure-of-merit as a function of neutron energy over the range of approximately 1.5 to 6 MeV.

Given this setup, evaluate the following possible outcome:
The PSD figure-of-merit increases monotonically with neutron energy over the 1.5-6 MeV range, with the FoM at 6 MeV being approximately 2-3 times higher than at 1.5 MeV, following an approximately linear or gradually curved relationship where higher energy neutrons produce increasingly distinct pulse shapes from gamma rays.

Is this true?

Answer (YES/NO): NO